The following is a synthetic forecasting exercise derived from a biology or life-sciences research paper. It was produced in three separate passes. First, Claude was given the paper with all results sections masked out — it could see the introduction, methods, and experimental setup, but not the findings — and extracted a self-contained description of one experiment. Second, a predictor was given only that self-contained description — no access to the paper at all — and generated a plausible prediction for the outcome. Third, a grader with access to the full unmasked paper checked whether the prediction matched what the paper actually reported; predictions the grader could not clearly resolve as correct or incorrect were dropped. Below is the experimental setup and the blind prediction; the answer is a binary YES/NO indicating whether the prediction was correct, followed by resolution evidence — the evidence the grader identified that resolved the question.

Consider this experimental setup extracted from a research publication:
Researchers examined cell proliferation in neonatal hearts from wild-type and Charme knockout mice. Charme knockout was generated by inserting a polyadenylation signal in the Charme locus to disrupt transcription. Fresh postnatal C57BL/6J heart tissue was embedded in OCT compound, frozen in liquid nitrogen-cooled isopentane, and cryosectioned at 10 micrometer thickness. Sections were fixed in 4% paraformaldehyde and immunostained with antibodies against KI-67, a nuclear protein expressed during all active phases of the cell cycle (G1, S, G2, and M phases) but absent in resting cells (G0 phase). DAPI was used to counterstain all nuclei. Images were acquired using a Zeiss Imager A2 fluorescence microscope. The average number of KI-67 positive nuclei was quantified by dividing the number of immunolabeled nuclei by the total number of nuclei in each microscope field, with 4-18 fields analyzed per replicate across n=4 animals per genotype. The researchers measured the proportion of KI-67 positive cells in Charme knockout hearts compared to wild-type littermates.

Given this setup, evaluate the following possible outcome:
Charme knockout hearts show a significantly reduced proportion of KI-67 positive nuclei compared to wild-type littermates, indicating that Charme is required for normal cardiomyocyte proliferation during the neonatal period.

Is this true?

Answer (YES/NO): NO